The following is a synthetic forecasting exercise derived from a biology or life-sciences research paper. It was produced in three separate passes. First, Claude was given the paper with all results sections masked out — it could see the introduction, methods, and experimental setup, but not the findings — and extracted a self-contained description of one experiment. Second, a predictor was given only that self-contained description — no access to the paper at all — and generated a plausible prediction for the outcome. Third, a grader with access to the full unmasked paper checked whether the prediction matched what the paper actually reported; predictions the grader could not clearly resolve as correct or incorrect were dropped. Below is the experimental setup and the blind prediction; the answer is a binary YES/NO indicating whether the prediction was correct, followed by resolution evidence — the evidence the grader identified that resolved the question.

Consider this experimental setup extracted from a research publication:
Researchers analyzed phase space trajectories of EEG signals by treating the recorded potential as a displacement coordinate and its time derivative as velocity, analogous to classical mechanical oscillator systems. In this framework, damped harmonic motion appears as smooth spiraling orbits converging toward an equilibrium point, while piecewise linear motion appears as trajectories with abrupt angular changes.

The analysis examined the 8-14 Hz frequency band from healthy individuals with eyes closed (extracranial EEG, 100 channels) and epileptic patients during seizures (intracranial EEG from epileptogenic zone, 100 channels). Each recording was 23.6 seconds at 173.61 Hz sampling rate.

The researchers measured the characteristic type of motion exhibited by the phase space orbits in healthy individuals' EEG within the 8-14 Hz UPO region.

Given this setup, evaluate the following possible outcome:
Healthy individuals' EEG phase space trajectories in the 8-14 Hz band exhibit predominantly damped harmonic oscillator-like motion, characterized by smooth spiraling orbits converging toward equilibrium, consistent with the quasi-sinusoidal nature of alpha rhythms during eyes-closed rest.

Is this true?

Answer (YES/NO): YES